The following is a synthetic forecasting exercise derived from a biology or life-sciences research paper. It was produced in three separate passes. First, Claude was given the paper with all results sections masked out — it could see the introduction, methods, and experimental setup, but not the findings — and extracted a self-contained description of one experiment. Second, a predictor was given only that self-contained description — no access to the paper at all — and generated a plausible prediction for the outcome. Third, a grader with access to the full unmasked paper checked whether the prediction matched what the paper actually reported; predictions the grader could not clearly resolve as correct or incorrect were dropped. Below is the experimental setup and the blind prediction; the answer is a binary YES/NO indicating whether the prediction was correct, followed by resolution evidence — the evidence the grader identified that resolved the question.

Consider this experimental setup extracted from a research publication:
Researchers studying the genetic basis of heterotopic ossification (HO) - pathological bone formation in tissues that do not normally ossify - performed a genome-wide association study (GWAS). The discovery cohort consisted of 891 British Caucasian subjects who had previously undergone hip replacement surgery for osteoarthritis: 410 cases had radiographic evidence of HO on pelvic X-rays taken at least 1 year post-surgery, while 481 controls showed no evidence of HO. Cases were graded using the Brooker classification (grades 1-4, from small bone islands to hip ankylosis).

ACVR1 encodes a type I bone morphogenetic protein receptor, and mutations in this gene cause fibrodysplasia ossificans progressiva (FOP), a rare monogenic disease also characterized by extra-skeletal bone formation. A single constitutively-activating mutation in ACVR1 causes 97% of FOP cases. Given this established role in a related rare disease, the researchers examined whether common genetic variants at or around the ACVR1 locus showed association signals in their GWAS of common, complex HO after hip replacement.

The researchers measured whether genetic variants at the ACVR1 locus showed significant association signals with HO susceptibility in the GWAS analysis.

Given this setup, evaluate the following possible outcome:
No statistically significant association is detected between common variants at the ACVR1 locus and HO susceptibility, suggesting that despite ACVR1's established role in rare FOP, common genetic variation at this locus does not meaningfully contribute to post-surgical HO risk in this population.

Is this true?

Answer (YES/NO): YES